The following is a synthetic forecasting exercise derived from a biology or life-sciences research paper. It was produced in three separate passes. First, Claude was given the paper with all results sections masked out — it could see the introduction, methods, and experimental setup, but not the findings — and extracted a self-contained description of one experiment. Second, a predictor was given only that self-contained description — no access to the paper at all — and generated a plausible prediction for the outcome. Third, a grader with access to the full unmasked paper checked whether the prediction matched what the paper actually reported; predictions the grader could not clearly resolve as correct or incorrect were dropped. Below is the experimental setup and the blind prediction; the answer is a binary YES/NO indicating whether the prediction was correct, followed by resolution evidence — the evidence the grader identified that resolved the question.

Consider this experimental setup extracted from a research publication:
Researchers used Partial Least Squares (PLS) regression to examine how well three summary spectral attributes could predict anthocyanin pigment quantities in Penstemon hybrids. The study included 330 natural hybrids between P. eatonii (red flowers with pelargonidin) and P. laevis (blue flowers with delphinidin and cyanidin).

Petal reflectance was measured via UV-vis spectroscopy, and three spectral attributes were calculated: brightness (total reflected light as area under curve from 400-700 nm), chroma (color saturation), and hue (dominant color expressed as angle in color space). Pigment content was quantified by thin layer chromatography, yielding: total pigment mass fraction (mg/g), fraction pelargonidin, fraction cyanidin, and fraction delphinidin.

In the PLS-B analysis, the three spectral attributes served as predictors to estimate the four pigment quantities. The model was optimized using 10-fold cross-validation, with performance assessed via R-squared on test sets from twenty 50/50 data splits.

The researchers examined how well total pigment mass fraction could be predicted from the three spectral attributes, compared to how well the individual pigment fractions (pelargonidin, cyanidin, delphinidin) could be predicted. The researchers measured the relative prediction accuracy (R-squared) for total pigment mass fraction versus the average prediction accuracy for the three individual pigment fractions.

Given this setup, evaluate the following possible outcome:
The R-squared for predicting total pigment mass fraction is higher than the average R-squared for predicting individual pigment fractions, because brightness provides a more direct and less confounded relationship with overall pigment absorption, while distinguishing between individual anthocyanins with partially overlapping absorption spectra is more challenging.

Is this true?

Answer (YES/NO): NO